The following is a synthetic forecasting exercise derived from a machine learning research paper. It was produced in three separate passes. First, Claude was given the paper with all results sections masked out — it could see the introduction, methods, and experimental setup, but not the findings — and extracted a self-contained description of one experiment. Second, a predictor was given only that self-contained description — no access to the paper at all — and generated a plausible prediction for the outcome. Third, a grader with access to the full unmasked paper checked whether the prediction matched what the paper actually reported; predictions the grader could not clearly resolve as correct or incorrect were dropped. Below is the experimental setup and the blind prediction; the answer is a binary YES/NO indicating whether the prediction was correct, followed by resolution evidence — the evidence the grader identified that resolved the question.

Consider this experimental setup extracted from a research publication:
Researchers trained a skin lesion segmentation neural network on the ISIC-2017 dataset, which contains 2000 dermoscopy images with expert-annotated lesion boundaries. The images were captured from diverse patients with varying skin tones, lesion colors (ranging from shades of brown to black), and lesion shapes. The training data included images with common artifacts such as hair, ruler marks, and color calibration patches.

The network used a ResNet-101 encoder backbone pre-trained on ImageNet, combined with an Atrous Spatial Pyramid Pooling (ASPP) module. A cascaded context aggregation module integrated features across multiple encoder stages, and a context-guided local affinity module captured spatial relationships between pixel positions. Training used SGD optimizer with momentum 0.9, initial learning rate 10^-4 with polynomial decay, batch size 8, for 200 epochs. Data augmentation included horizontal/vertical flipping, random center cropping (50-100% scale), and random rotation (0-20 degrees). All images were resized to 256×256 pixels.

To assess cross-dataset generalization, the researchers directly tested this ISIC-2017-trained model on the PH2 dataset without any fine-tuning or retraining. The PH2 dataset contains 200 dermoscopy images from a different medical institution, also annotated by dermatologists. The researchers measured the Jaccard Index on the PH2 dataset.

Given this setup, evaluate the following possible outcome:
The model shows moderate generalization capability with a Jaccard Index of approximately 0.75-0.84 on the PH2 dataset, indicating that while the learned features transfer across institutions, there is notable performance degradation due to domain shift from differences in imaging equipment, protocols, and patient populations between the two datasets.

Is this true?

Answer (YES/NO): NO